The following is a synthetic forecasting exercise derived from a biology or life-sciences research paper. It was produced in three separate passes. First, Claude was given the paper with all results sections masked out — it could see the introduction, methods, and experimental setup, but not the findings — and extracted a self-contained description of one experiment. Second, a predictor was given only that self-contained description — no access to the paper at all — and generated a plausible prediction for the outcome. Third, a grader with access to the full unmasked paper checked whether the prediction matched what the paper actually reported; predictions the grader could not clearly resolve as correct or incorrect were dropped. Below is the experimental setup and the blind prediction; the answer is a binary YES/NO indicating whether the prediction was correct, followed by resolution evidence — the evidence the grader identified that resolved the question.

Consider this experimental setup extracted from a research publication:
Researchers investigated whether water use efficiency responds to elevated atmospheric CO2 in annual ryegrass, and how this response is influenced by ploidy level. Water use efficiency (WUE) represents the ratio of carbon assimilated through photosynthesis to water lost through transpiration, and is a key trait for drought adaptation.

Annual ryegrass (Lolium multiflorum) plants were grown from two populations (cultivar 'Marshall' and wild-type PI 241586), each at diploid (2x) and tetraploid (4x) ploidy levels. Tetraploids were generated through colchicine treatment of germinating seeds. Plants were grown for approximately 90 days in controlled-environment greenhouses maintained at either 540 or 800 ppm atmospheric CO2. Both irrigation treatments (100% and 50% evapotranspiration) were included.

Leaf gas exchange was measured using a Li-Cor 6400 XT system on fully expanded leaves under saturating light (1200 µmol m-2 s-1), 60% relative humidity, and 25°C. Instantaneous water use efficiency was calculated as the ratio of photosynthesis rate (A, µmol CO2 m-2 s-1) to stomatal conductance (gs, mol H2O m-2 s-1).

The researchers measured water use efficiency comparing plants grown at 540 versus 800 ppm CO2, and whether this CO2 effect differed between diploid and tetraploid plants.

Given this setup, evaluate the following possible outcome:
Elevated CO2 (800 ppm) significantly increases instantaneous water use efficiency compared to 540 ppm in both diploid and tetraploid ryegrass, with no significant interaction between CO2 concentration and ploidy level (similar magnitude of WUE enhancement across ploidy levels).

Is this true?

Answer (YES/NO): NO